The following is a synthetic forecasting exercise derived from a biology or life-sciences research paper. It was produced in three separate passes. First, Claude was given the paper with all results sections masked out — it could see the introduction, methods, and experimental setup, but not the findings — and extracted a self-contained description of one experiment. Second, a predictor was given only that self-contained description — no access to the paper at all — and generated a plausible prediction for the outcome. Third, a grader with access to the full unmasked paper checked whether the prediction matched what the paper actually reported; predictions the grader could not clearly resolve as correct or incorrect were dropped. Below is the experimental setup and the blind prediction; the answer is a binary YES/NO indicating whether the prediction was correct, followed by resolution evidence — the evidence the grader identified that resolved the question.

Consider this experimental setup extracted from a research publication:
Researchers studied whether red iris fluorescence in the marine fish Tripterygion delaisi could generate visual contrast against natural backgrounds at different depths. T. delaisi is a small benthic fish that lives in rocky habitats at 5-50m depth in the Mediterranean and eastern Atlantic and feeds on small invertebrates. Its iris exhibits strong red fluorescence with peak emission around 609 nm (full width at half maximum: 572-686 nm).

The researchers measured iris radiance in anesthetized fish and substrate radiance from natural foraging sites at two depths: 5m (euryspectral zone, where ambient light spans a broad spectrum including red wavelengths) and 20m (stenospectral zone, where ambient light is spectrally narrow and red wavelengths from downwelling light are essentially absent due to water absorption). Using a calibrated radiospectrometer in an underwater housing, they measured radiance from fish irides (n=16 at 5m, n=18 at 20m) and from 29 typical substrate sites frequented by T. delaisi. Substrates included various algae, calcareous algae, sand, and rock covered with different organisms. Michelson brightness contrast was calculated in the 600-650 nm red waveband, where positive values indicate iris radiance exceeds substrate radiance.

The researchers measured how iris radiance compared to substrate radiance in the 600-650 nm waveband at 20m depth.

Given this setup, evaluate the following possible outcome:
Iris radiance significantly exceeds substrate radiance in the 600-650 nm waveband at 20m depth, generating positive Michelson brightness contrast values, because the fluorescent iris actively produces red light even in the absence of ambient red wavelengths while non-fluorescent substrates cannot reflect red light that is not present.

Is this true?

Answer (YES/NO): YES